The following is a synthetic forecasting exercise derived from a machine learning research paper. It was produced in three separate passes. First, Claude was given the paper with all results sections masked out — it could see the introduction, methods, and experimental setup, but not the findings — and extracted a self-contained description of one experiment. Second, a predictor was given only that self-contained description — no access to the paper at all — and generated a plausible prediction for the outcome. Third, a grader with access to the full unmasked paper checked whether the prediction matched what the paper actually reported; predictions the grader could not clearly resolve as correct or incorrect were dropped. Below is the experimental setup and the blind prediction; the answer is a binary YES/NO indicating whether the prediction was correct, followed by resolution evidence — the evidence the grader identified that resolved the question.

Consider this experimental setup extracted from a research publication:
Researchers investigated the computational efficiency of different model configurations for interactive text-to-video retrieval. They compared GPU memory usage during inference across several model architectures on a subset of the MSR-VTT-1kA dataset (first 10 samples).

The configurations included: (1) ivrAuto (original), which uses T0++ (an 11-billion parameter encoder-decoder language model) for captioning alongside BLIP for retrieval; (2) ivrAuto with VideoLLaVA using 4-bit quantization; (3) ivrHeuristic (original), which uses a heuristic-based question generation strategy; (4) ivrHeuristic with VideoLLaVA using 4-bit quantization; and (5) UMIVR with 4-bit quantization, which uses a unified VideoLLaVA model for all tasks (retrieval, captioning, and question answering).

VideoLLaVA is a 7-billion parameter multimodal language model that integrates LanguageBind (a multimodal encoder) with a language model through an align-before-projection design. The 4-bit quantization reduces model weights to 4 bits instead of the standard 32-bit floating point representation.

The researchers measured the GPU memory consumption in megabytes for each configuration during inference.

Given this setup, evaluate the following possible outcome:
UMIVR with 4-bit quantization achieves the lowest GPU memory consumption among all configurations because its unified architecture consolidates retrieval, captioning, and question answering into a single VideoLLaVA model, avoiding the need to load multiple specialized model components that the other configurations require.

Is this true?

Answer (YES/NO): NO